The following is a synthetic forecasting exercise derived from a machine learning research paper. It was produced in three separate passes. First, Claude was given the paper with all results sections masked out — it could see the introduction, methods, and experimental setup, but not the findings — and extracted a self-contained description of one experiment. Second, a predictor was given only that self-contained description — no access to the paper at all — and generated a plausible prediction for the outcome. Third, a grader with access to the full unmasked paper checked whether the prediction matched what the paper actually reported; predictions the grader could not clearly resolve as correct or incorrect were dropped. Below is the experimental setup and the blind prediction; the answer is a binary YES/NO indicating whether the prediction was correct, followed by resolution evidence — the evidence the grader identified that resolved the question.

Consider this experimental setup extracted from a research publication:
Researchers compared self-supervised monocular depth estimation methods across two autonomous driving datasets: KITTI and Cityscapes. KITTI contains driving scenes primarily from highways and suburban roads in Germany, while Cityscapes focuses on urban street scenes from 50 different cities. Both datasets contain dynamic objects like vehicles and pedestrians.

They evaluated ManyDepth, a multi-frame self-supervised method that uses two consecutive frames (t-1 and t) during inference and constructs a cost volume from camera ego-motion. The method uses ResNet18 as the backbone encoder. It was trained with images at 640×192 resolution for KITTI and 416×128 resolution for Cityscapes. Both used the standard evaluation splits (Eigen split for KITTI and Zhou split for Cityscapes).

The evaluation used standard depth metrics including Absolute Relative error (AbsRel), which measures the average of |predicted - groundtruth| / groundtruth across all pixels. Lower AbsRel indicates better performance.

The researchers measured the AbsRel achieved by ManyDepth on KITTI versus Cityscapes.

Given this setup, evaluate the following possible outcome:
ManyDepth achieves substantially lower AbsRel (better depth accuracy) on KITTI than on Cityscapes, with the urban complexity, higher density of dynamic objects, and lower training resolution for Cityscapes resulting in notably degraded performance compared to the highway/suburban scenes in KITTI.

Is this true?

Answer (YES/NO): YES